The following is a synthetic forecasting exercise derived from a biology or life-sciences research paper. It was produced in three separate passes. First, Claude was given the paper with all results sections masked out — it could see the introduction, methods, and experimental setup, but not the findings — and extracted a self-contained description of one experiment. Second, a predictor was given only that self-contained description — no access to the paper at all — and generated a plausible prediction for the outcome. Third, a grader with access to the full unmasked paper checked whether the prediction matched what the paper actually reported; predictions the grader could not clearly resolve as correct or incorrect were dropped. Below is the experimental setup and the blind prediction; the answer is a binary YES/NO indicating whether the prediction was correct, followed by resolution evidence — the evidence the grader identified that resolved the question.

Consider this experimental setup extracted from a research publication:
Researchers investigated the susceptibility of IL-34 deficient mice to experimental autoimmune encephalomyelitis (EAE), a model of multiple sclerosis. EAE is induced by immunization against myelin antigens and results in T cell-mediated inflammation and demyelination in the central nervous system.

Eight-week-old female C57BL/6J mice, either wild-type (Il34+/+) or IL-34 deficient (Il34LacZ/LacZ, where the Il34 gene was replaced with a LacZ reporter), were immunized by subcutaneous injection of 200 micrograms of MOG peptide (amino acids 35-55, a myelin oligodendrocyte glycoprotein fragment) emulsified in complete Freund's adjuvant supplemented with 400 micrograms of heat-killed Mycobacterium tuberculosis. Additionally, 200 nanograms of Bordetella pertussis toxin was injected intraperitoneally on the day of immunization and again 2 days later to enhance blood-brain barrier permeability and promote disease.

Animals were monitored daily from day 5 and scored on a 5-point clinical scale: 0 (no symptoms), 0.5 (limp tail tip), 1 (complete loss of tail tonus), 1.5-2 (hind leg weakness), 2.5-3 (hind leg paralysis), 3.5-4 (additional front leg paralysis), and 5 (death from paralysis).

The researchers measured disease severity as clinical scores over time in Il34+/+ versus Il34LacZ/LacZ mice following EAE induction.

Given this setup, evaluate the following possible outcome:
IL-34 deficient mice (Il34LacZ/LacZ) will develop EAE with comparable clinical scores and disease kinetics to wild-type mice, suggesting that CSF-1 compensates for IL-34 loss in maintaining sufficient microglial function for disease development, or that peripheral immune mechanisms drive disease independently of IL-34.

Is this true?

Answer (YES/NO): YES